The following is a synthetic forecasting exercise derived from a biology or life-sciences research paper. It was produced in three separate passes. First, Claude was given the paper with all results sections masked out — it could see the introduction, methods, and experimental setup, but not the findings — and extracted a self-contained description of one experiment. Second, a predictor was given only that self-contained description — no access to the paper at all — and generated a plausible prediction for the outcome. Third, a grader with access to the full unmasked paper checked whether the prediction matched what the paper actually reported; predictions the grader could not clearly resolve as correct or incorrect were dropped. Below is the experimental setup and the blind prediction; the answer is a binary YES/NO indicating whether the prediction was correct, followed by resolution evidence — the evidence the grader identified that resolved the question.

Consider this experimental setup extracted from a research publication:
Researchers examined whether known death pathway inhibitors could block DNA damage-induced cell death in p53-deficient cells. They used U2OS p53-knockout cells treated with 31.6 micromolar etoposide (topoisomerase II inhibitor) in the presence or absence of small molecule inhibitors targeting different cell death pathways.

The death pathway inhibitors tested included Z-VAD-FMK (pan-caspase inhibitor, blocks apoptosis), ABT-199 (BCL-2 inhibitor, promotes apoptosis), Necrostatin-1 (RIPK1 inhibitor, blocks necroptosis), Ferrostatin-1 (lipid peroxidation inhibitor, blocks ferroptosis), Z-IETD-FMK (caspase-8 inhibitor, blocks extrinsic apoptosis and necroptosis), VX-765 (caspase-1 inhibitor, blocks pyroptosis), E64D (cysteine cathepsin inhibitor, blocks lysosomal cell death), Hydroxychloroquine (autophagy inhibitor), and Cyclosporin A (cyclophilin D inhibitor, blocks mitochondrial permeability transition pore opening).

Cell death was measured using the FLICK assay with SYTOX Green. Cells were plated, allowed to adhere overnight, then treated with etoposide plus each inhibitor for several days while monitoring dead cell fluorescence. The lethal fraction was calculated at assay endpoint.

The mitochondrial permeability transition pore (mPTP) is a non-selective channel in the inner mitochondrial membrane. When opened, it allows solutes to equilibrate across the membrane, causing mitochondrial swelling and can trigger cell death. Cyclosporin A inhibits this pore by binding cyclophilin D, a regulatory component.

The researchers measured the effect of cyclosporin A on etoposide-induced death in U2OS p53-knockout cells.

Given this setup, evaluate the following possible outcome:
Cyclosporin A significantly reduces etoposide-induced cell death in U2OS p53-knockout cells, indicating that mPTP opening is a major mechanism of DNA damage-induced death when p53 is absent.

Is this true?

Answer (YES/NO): NO